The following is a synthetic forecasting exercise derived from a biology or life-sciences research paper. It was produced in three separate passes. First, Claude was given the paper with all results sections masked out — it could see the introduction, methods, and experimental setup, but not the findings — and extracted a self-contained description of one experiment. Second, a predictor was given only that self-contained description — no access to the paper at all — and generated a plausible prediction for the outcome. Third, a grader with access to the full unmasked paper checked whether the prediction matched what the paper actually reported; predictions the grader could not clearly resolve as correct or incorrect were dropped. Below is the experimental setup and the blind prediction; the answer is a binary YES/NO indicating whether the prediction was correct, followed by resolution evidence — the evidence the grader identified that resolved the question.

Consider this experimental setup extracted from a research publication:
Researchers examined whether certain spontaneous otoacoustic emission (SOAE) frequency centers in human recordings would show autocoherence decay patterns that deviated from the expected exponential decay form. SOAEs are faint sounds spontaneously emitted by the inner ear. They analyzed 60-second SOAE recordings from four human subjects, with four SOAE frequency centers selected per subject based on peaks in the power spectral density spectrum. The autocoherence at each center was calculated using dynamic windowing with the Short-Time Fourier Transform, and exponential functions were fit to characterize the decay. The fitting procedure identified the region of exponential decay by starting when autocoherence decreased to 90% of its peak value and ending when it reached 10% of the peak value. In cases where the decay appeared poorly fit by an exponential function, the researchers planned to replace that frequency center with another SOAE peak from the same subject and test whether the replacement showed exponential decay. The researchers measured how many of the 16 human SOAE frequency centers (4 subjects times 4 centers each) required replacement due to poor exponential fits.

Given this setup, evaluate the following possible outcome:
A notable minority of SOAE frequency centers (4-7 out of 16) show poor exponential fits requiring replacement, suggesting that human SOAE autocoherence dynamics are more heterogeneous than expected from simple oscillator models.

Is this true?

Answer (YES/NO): NO